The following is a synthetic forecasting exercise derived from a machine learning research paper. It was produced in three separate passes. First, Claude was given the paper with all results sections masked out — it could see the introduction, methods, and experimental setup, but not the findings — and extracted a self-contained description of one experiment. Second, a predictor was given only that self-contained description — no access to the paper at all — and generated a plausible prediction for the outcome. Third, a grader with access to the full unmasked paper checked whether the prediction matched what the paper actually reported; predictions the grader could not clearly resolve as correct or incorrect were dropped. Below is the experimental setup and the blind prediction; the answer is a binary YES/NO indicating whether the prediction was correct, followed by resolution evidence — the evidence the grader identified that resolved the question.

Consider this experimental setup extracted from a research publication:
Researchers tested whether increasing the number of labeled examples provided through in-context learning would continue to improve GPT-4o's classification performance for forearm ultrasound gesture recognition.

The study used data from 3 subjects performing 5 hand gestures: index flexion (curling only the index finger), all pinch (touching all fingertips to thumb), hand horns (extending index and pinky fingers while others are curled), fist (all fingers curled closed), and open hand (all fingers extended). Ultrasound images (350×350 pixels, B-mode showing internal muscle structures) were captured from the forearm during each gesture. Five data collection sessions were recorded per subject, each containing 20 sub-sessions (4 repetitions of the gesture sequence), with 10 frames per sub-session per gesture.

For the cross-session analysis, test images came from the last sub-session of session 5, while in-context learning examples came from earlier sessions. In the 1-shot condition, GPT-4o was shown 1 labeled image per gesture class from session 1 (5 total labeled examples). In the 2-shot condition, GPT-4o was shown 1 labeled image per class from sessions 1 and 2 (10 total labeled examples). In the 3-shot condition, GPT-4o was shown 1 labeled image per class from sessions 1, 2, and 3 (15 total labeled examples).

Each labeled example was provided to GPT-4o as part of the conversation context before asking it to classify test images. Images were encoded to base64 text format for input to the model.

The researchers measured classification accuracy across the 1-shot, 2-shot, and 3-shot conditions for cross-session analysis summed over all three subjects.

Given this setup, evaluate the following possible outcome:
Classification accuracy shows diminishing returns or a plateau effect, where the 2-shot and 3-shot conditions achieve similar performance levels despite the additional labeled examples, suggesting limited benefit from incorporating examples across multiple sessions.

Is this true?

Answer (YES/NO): NO